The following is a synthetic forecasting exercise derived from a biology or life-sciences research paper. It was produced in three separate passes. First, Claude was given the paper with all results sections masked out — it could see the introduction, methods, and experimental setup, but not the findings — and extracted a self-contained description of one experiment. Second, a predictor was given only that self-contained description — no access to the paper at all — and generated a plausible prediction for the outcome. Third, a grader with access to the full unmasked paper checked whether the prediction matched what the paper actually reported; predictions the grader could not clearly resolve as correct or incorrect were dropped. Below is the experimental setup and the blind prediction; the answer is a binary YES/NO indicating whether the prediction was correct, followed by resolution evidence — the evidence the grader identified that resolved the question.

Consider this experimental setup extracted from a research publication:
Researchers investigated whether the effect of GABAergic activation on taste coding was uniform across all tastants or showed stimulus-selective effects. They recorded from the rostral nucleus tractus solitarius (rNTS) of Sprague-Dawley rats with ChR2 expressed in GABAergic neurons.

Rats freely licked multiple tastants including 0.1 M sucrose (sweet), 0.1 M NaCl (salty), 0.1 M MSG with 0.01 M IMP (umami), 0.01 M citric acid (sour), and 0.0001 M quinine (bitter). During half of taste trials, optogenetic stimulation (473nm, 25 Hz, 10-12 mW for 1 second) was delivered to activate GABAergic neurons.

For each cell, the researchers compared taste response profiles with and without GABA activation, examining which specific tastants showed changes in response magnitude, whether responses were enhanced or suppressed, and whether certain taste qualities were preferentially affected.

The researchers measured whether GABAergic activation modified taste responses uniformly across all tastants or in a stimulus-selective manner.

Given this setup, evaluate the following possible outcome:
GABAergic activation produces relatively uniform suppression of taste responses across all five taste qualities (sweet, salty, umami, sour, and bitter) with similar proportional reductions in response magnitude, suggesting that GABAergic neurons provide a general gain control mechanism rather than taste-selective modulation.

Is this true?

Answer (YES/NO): NO